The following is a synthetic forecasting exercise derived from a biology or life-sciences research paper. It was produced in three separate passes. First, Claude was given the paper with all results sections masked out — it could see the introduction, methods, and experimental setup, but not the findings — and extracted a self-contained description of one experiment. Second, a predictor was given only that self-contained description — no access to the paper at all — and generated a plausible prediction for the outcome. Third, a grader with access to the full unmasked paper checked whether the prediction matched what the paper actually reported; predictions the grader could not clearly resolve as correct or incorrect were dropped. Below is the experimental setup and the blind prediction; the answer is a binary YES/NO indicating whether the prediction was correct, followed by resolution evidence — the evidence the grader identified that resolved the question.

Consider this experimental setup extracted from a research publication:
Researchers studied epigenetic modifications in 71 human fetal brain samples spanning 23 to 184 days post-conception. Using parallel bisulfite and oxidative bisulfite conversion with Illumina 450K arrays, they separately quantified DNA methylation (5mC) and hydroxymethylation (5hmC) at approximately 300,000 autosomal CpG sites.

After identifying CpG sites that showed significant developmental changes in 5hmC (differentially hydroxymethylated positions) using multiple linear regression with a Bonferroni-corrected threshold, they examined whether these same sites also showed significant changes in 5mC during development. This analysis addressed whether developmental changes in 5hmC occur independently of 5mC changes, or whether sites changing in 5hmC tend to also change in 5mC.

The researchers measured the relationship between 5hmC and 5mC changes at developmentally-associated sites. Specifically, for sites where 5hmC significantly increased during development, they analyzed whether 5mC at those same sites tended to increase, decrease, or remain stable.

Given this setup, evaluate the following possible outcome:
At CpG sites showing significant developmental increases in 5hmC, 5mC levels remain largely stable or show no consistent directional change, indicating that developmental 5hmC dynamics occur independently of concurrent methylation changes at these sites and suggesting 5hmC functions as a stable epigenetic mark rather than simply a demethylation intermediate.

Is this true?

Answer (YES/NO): NO